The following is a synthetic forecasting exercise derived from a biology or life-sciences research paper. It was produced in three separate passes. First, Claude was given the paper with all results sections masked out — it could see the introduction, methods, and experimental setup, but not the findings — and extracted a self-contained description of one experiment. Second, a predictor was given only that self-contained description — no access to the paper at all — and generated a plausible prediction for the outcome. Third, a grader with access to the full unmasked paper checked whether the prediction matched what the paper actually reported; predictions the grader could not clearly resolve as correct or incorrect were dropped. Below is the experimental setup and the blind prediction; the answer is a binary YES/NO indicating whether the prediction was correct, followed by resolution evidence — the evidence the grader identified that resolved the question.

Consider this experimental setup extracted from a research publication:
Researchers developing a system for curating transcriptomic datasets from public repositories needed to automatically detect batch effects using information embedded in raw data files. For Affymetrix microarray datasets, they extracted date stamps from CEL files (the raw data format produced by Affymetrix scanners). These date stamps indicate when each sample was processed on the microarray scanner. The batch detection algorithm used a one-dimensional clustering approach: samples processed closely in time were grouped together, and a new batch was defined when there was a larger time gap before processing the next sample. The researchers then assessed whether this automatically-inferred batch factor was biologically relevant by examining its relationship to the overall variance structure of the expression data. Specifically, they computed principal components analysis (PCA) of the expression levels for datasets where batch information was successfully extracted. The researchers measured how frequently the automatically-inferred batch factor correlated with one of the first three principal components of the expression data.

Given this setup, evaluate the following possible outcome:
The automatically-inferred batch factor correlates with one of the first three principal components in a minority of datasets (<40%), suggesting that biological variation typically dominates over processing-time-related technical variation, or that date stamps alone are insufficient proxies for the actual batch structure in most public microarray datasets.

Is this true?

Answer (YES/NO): NO